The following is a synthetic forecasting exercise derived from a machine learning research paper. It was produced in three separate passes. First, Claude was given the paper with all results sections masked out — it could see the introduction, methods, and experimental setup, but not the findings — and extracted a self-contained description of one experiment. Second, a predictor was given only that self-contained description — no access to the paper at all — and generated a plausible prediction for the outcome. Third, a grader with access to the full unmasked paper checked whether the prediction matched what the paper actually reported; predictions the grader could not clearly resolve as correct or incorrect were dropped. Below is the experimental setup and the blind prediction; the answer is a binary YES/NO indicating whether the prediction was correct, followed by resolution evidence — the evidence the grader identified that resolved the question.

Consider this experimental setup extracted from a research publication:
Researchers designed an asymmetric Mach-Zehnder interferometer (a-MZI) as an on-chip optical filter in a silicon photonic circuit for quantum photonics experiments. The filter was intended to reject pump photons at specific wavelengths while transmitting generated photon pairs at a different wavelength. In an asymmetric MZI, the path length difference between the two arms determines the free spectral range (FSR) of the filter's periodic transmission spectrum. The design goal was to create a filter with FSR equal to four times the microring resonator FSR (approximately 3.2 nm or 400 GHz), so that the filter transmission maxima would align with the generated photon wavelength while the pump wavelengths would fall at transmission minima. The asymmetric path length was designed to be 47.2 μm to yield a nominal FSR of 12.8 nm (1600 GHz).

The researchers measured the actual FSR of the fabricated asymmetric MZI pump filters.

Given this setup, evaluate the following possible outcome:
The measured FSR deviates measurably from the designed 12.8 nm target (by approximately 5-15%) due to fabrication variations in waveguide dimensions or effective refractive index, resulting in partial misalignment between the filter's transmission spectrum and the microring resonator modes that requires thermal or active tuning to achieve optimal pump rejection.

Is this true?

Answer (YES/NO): YES